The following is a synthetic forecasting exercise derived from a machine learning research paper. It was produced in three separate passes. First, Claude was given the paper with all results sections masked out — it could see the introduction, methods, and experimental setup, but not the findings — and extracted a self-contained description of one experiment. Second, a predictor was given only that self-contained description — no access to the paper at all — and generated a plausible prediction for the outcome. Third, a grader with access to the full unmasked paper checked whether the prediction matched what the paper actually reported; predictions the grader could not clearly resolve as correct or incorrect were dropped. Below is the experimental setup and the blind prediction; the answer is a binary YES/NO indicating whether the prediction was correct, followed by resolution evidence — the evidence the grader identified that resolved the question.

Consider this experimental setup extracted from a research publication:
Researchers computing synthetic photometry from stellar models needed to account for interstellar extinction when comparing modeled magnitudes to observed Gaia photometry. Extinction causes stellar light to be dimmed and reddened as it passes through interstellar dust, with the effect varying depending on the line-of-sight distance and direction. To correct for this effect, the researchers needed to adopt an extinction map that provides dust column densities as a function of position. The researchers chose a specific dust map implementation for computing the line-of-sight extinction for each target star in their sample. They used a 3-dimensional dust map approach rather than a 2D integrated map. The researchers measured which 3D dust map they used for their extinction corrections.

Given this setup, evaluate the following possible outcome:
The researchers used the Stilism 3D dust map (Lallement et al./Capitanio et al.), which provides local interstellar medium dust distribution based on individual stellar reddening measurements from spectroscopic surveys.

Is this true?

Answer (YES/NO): NO